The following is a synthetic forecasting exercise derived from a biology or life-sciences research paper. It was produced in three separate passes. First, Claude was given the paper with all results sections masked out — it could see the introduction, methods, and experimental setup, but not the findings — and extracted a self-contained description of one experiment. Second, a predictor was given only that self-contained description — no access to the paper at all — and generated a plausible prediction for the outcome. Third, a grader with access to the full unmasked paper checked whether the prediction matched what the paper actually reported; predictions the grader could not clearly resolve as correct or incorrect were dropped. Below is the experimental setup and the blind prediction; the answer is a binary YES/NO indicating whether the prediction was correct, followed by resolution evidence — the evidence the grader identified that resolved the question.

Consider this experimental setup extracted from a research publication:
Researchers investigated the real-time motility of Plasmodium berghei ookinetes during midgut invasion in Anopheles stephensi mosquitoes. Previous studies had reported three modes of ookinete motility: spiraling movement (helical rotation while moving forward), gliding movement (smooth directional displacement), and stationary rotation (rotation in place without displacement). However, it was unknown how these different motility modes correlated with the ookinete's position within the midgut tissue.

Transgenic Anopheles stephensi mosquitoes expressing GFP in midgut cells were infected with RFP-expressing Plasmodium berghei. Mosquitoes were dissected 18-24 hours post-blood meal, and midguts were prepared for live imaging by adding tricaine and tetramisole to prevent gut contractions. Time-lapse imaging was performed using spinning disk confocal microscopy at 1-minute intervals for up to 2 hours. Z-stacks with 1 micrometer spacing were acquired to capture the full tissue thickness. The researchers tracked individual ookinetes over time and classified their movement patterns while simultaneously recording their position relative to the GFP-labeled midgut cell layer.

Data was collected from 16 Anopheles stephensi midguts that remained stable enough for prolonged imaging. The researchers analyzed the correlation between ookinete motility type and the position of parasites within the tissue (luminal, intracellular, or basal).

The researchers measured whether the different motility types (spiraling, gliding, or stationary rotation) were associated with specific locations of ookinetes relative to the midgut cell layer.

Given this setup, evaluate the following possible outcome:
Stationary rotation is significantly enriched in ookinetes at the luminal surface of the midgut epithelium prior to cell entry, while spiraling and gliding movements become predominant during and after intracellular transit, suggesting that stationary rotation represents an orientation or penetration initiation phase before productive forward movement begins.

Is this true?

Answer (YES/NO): NO